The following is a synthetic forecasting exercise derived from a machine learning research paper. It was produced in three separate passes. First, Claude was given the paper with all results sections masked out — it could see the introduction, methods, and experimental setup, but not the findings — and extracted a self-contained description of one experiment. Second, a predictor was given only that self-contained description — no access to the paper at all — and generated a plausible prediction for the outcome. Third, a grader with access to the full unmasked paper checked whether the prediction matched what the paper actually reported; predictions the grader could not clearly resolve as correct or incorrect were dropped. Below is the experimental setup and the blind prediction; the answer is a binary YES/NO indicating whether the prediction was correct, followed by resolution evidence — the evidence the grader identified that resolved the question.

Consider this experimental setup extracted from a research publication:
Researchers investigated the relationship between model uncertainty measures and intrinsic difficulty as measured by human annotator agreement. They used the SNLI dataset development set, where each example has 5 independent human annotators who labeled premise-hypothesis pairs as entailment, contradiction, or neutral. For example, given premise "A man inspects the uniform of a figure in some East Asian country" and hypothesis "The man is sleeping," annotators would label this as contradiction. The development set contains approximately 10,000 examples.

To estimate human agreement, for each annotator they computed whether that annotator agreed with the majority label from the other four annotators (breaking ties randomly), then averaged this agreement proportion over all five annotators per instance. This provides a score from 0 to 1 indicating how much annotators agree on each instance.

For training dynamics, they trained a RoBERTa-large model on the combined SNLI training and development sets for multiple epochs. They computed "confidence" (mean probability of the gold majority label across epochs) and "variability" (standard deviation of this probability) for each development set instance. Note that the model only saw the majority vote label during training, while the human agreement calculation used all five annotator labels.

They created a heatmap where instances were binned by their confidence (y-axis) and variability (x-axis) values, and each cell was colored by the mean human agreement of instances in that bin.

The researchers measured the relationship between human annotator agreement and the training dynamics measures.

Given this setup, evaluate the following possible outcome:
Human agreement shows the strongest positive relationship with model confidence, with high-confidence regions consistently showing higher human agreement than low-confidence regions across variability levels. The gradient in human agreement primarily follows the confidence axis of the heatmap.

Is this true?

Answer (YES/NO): YES